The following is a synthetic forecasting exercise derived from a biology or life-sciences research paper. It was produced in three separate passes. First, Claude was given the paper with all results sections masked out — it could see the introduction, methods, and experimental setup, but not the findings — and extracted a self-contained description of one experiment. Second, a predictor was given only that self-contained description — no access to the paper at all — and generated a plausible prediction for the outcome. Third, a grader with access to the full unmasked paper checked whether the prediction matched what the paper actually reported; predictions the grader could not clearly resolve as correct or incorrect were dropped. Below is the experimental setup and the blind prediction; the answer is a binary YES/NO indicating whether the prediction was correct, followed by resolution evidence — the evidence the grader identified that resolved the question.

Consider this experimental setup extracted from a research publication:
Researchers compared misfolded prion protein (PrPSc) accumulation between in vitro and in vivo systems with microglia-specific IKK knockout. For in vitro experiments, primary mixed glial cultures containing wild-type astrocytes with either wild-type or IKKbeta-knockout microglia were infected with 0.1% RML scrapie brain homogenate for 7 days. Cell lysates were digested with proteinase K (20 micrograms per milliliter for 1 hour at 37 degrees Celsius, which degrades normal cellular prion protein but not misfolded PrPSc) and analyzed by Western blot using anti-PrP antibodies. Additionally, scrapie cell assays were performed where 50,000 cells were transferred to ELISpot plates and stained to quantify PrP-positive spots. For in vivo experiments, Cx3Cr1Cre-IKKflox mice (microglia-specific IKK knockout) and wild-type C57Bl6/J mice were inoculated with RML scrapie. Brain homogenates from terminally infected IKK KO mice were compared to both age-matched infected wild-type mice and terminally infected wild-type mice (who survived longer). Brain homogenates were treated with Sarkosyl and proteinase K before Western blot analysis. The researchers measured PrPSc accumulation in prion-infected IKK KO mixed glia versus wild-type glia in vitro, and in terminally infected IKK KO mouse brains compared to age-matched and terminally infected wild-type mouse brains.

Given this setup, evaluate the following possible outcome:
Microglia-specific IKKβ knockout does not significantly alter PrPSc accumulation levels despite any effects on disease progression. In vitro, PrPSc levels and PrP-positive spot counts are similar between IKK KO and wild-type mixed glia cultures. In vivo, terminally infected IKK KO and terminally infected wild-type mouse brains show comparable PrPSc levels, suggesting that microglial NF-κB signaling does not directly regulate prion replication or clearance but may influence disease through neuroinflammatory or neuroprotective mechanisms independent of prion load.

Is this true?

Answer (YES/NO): NO